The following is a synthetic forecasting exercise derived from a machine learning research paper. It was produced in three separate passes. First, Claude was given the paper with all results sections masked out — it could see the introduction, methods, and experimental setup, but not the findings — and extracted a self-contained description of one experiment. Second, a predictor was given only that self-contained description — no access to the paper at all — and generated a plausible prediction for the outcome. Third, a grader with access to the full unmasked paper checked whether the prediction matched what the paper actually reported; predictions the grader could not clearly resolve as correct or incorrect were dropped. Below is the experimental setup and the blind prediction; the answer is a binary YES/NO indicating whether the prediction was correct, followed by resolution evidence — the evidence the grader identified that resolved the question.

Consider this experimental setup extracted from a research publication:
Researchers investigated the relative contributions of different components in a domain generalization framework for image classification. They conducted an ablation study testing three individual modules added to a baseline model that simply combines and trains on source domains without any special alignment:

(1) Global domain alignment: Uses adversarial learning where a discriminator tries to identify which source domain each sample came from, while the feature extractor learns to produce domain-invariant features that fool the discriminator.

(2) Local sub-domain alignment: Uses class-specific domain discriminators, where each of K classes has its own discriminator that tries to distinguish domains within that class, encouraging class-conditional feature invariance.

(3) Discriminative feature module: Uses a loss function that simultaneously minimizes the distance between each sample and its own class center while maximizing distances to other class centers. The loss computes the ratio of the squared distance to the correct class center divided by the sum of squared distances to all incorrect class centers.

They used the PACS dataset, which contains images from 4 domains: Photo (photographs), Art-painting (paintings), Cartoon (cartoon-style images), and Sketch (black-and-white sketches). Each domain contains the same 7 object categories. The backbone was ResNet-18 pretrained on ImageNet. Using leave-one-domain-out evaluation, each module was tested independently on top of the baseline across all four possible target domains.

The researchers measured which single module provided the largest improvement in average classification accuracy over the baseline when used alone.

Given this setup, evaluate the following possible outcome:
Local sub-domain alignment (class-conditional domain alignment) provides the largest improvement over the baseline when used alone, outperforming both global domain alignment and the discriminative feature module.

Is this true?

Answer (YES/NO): NO